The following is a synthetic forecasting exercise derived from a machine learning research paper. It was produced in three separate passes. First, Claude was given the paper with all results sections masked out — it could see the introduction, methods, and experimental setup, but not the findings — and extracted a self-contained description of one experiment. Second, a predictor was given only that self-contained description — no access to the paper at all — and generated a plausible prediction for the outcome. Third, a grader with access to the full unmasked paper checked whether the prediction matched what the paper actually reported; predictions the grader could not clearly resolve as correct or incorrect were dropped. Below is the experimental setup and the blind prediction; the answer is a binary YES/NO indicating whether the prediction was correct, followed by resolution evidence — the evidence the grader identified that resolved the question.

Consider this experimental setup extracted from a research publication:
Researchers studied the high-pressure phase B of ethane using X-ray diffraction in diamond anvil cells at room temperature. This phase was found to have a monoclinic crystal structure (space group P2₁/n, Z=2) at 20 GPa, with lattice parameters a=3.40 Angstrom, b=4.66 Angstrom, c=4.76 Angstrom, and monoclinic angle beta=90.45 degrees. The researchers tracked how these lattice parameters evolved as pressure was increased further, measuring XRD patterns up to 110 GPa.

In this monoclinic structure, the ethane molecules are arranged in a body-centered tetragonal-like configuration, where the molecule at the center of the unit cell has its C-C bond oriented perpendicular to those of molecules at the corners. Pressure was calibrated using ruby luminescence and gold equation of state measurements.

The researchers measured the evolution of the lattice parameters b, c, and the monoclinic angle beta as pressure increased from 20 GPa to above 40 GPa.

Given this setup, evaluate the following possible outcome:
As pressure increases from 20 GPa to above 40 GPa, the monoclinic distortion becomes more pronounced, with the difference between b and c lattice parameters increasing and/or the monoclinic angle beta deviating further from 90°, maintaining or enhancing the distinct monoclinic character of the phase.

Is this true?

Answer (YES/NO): NO